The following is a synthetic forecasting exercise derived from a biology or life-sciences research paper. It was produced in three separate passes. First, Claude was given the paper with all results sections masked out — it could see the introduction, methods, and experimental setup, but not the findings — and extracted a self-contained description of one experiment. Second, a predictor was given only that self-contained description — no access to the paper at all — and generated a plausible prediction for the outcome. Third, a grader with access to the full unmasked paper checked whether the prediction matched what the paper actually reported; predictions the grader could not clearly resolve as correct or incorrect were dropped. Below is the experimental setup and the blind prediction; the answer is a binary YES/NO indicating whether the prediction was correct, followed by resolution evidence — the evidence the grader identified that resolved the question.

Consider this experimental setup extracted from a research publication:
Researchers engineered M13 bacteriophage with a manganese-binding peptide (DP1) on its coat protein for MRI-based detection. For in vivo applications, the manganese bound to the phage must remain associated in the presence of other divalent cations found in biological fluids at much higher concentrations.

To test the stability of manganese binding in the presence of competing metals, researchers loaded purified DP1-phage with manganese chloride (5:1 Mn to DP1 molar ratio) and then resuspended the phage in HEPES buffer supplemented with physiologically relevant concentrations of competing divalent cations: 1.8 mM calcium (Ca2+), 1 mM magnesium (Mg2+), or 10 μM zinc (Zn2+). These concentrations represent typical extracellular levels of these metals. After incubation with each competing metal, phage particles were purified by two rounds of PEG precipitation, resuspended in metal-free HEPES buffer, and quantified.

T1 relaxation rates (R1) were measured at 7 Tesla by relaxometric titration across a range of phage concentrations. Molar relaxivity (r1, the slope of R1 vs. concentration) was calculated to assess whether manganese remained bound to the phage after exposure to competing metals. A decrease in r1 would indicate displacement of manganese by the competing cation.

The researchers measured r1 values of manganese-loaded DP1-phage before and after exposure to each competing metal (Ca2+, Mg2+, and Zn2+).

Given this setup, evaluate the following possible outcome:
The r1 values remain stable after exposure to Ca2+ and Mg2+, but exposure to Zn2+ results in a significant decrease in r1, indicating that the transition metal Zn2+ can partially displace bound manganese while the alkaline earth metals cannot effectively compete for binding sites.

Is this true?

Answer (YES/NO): NO